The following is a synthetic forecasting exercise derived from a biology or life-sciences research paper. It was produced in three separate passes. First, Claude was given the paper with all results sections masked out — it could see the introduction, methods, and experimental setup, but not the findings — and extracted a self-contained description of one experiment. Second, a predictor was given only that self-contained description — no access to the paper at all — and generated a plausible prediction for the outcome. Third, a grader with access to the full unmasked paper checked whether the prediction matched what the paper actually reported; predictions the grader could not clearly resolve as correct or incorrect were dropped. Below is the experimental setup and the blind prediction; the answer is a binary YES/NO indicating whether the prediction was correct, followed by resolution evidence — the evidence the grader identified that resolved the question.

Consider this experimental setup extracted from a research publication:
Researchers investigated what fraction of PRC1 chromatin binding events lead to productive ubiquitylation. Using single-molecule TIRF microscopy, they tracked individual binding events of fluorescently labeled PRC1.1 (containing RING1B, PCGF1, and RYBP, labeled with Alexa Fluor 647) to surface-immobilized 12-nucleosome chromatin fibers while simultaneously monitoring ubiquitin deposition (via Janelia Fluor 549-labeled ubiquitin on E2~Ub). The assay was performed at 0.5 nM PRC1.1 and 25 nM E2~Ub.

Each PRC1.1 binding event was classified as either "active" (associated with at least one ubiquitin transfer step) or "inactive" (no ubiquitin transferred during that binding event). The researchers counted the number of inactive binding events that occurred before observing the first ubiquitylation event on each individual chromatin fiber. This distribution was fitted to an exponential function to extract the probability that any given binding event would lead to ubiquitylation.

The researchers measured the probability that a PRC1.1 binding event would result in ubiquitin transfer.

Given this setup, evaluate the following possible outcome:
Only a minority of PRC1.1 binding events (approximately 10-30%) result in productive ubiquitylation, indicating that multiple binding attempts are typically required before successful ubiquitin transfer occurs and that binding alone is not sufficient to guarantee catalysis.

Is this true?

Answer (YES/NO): NO